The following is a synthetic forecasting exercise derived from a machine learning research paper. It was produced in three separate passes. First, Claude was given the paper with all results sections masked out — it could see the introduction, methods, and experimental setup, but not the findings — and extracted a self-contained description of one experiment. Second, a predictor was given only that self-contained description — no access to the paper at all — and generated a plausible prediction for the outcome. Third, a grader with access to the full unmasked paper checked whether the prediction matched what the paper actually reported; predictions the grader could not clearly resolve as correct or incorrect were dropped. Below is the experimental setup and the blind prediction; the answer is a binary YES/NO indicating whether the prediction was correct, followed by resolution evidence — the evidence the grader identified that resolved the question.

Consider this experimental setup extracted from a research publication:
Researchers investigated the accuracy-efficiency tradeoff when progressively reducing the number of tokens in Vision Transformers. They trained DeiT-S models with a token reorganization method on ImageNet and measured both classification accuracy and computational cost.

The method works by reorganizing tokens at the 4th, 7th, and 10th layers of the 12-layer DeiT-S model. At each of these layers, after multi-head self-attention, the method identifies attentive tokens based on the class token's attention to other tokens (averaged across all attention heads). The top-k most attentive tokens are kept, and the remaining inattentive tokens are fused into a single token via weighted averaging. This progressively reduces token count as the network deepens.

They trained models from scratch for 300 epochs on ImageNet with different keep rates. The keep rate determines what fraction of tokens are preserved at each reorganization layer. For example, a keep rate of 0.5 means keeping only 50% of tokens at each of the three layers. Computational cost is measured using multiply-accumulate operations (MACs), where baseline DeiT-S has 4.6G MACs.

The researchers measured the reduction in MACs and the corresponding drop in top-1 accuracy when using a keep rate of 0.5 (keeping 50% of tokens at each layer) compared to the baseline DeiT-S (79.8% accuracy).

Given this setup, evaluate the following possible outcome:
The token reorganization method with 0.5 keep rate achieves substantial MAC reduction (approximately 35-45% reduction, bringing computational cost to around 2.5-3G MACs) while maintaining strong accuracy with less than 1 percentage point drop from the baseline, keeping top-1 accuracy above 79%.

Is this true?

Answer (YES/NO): NO